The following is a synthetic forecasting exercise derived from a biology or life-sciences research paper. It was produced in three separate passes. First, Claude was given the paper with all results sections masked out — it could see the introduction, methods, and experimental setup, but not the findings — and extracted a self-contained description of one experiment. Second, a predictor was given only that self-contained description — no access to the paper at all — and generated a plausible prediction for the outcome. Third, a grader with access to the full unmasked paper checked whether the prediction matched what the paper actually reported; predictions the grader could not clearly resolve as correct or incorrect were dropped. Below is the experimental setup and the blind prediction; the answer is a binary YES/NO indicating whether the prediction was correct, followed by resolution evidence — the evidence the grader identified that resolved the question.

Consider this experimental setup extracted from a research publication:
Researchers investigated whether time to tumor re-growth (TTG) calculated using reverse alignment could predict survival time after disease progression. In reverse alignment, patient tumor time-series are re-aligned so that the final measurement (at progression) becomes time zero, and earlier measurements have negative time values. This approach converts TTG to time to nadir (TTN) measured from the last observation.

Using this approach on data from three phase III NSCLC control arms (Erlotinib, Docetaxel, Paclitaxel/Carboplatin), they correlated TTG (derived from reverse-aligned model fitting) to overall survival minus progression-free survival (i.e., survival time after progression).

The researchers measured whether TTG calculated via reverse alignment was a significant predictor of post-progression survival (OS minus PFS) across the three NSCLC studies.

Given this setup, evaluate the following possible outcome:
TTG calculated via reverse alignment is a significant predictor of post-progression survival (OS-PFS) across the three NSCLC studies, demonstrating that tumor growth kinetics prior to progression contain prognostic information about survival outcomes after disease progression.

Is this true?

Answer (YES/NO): NO